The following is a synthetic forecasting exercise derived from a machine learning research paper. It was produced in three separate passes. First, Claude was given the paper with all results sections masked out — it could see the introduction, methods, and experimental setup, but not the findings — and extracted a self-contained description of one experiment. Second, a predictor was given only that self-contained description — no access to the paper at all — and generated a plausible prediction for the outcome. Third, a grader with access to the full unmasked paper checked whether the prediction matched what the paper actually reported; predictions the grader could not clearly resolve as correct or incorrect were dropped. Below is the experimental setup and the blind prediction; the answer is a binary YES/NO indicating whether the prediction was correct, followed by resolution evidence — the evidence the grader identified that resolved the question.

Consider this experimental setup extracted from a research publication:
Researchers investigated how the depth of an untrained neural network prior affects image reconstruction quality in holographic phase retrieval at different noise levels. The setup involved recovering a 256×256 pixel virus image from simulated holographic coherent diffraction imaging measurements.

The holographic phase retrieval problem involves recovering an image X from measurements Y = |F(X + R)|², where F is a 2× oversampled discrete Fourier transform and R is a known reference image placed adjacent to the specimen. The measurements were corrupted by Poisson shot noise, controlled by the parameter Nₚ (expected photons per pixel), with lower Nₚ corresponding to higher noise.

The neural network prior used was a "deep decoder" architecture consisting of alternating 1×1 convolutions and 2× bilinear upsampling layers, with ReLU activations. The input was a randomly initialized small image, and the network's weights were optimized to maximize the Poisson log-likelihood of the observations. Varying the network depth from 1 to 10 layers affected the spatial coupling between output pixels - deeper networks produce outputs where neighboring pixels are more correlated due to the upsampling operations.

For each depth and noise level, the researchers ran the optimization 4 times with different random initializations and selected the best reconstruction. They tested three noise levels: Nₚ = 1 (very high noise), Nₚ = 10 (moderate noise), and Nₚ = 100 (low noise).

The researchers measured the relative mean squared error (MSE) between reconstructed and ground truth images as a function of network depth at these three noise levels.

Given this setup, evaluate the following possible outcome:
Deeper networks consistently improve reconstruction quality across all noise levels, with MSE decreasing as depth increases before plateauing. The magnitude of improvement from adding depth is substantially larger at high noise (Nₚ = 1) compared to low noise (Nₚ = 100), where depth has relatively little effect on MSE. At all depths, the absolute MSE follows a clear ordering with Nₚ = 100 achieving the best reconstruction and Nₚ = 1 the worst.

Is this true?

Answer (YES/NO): NO